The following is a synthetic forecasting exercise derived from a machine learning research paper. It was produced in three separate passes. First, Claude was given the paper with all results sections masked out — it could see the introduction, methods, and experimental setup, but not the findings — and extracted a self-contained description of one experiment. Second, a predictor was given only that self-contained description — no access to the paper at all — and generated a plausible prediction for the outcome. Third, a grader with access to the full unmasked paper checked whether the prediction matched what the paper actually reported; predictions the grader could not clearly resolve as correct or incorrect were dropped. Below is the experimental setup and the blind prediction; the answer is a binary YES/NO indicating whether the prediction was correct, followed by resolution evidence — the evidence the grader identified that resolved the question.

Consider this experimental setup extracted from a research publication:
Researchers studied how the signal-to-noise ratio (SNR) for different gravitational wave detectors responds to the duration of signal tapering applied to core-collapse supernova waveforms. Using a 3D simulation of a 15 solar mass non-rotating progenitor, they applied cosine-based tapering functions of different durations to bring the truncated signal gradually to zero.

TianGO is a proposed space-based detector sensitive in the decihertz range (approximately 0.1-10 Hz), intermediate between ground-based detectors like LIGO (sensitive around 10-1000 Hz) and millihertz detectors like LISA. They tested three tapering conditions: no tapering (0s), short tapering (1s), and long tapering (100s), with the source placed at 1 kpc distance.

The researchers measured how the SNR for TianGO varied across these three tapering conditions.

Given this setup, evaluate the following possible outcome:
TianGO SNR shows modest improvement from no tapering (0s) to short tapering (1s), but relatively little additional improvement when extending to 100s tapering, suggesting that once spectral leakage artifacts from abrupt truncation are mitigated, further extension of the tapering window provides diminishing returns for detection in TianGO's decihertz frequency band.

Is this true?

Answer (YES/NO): NO